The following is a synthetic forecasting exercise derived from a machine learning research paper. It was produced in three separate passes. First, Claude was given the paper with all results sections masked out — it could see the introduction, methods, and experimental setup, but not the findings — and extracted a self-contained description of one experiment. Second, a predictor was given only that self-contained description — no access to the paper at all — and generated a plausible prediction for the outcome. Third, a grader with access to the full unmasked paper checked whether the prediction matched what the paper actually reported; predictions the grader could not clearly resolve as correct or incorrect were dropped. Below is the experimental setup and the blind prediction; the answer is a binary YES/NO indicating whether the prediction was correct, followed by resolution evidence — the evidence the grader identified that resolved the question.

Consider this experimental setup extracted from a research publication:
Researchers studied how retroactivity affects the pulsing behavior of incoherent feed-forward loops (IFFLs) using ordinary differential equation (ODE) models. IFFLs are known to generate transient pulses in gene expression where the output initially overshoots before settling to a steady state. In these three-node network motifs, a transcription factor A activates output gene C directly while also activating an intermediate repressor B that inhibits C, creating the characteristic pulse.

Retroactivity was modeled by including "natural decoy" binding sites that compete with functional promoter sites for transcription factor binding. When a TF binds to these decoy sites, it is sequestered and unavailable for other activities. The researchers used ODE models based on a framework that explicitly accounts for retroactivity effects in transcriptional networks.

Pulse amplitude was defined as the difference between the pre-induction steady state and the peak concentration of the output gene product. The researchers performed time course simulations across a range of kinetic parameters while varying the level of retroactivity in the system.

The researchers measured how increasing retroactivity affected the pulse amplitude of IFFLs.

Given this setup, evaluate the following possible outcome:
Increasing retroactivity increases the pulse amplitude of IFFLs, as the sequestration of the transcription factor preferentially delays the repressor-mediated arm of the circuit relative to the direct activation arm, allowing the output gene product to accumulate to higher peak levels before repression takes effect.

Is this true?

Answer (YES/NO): YES